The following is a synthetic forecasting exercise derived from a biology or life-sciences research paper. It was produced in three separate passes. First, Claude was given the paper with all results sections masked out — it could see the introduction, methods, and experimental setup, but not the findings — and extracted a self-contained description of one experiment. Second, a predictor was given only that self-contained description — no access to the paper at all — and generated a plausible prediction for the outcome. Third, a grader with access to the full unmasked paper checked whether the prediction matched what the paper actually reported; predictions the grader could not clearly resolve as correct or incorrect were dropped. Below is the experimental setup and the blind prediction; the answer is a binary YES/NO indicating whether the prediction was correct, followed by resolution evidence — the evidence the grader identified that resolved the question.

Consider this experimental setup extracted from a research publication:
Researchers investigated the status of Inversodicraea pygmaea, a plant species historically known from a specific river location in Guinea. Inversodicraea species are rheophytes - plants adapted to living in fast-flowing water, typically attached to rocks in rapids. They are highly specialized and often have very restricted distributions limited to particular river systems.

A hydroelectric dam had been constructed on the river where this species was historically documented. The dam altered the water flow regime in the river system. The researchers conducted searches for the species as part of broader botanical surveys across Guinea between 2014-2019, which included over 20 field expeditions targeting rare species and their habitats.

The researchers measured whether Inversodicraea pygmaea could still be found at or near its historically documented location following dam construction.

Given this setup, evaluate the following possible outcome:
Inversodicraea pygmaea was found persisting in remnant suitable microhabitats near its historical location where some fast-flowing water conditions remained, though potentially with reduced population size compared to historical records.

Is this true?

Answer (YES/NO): NO